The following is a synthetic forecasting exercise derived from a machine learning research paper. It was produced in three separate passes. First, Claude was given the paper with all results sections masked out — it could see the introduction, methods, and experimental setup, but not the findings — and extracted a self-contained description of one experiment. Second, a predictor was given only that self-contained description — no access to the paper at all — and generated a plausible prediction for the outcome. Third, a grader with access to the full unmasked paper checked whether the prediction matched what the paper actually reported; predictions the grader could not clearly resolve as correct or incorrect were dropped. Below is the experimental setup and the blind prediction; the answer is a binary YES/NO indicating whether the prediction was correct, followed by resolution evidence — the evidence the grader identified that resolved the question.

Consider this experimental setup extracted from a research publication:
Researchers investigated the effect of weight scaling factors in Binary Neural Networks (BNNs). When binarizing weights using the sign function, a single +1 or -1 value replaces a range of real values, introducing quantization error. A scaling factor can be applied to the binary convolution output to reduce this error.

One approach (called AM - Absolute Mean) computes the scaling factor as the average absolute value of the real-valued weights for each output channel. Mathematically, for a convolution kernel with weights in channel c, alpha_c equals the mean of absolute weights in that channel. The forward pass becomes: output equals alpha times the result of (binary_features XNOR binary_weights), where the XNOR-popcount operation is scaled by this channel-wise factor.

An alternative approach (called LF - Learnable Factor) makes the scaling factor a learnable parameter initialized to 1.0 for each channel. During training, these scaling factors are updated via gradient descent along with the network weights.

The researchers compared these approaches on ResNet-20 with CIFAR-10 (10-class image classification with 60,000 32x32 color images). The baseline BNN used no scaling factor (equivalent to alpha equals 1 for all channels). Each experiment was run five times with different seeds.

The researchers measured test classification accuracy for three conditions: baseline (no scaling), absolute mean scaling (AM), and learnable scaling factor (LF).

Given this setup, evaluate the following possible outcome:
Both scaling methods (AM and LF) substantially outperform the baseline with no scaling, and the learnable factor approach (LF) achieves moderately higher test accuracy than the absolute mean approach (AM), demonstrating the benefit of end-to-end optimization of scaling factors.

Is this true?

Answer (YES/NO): NO